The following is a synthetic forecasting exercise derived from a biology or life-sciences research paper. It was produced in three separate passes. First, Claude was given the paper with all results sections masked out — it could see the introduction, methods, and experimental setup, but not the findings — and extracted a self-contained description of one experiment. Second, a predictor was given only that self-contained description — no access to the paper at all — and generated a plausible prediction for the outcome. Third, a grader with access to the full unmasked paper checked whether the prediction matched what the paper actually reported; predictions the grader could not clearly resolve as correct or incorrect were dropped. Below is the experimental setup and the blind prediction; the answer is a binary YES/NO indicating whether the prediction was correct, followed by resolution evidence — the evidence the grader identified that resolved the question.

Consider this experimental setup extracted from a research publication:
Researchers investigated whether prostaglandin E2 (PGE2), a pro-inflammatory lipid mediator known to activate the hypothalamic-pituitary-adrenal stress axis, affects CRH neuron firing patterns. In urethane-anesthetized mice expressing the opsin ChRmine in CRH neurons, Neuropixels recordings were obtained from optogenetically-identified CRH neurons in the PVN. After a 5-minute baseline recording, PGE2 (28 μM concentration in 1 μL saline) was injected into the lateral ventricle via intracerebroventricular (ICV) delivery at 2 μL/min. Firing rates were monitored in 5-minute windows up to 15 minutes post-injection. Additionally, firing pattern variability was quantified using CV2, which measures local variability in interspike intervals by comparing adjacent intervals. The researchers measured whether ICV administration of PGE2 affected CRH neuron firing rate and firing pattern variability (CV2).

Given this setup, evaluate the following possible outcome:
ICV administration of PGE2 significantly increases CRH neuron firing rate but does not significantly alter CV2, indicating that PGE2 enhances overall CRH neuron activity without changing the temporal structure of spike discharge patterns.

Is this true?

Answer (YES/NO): NO